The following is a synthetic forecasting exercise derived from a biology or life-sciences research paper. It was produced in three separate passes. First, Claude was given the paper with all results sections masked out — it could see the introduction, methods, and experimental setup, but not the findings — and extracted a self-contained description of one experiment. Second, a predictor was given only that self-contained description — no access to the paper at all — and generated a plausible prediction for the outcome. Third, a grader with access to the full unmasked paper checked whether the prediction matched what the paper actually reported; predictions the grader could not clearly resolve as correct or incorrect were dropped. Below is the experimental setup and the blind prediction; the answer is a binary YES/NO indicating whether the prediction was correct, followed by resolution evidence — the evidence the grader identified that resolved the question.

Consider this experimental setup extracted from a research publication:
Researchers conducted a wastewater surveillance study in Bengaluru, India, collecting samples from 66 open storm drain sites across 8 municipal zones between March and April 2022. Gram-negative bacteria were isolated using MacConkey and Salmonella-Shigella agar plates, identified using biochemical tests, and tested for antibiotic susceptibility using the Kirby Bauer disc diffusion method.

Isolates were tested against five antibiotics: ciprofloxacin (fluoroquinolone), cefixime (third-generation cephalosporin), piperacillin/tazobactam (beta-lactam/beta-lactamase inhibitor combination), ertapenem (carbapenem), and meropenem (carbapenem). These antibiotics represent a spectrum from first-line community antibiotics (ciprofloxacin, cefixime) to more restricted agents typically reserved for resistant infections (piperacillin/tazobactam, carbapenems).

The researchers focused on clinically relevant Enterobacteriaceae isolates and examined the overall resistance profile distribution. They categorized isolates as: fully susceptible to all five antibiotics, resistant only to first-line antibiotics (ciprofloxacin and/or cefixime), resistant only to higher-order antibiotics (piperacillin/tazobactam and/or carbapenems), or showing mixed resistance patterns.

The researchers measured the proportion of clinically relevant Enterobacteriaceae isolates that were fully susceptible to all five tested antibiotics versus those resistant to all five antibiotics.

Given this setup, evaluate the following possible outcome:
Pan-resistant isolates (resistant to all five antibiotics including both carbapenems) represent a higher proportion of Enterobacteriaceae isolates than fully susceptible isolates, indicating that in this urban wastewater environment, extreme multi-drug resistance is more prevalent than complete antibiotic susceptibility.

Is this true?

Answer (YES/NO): NO